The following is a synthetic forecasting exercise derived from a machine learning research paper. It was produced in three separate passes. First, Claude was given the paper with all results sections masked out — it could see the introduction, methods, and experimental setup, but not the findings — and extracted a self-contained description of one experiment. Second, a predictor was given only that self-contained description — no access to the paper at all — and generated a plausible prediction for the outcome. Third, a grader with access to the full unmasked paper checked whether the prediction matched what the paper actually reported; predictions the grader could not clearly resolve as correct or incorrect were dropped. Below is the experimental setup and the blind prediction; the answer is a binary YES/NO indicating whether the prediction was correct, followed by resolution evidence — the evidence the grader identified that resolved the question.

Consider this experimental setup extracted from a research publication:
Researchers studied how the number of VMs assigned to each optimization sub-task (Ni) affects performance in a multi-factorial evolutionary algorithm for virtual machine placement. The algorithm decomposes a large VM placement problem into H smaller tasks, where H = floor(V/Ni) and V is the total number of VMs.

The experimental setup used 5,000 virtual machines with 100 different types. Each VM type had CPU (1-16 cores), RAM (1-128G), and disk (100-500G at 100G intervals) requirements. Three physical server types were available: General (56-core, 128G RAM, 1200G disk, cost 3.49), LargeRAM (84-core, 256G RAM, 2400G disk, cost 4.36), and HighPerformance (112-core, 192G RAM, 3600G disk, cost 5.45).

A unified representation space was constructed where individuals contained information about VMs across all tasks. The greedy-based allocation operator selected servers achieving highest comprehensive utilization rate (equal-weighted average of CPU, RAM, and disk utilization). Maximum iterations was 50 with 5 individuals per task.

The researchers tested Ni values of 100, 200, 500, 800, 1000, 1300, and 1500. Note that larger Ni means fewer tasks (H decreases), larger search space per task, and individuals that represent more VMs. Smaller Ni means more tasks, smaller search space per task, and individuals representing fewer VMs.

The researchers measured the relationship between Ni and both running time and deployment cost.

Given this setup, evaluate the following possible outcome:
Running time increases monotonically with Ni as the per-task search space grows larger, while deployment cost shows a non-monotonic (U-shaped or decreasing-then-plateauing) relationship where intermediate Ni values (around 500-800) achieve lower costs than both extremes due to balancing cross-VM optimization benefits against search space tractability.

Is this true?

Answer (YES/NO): NO